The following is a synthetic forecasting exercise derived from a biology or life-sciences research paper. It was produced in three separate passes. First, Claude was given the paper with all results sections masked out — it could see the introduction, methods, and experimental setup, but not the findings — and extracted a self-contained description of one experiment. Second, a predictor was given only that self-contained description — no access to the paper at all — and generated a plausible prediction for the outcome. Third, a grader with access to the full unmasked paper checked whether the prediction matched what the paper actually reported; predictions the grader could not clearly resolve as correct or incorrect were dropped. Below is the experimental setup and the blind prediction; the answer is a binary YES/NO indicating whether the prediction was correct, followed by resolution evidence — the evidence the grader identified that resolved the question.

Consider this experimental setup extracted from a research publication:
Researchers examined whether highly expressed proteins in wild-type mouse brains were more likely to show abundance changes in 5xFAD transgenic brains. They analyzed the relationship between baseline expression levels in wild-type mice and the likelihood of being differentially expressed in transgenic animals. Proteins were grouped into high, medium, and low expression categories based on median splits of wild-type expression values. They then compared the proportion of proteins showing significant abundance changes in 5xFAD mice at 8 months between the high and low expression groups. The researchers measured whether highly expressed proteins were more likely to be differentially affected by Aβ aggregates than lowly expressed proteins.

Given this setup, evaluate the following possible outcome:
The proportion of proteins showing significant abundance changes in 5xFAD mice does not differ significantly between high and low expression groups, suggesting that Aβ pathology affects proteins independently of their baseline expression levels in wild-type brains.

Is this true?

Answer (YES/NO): NO